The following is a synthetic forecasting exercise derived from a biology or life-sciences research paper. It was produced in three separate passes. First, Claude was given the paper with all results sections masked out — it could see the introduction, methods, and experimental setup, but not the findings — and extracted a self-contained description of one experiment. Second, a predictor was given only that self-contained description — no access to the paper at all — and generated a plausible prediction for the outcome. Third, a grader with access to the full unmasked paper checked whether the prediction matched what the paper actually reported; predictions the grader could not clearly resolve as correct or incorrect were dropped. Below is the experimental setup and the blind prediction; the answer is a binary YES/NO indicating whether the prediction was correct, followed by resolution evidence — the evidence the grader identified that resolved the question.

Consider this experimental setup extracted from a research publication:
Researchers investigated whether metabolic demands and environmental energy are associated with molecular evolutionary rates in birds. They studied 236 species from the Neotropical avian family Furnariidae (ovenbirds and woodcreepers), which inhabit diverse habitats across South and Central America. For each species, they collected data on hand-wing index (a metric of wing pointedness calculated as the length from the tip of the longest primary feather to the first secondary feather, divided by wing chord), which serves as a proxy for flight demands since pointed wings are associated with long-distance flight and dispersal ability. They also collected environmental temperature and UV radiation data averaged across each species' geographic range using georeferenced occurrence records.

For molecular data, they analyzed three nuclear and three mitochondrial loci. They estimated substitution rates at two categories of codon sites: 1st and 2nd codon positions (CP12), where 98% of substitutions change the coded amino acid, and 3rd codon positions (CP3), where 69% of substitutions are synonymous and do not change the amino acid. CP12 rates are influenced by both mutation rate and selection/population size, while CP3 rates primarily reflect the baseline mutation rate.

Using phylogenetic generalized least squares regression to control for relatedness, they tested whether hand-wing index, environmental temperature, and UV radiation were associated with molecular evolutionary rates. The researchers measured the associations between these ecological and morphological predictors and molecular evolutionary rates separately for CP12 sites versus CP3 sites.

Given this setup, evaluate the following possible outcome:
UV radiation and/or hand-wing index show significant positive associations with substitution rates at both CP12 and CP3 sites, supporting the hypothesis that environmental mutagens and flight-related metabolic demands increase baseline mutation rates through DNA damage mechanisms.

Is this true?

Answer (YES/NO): NO